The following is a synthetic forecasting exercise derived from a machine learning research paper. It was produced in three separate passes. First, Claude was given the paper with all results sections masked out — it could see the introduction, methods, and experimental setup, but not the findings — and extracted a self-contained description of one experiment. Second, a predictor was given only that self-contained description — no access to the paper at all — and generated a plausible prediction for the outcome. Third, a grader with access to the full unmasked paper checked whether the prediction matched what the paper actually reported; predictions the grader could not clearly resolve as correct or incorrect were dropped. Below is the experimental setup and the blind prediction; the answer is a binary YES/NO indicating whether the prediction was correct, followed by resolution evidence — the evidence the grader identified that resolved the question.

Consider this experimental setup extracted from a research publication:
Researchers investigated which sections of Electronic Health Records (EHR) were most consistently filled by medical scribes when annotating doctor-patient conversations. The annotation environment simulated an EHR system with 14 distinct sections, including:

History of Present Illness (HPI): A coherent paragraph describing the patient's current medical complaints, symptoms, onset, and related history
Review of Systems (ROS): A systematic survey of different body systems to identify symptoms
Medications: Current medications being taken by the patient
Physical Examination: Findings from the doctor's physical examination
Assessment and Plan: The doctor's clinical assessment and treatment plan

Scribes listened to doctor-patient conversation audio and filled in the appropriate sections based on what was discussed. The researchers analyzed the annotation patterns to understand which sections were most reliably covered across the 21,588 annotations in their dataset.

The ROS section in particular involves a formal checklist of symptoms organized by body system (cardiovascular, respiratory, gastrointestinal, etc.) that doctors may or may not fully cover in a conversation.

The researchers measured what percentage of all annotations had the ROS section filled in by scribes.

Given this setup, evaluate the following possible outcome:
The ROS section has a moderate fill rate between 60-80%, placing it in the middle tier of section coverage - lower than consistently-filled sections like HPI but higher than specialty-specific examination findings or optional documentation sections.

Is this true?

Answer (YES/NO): NO